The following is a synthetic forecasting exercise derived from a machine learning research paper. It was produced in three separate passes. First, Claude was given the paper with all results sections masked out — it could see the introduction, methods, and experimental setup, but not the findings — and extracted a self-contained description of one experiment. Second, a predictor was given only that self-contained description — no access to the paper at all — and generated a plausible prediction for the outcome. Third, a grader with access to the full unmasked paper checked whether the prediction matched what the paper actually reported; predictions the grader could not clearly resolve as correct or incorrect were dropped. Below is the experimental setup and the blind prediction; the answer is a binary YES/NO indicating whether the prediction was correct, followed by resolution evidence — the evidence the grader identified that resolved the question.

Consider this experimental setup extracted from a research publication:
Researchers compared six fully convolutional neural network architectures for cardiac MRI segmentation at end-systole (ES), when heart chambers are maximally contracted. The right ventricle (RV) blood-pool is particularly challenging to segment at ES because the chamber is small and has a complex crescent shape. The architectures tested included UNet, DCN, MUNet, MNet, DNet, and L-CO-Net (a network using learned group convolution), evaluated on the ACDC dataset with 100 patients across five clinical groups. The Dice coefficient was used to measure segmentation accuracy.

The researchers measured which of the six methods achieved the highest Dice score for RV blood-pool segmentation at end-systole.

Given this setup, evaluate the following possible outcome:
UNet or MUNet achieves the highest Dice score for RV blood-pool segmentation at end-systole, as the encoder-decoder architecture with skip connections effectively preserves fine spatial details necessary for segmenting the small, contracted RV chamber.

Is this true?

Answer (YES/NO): NO